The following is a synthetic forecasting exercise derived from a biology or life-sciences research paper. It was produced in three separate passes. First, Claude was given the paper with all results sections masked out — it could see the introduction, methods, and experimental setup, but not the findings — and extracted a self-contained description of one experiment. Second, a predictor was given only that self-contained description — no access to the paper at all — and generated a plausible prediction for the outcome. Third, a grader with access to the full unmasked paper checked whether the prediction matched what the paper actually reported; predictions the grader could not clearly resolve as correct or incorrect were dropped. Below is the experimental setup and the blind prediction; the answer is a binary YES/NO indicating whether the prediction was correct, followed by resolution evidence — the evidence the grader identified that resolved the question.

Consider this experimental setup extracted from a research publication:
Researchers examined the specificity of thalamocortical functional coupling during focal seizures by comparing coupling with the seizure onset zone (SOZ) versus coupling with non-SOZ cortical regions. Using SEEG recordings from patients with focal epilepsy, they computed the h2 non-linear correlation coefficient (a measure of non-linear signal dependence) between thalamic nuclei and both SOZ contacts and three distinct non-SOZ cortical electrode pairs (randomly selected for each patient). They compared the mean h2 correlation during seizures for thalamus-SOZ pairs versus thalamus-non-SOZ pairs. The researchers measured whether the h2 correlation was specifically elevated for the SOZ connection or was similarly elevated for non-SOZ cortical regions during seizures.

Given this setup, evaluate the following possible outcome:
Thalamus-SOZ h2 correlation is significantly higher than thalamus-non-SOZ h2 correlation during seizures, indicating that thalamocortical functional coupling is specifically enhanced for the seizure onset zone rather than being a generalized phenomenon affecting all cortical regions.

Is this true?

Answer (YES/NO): YES